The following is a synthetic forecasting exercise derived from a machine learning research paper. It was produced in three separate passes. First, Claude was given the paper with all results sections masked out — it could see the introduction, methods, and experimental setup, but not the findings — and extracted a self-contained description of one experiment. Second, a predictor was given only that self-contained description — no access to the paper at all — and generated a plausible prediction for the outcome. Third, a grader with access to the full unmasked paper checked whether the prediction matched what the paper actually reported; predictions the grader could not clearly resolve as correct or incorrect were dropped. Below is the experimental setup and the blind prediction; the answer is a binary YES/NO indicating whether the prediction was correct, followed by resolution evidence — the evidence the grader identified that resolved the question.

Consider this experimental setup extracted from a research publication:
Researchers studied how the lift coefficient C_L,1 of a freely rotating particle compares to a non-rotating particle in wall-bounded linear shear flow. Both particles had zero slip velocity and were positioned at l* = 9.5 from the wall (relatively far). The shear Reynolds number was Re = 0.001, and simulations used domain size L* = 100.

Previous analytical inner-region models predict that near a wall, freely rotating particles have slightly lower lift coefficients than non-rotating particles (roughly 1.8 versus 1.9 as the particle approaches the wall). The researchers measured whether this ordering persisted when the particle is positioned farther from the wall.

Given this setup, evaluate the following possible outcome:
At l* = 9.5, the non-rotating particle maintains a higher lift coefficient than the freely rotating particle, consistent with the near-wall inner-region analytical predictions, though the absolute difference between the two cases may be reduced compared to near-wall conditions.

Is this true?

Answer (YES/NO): YES